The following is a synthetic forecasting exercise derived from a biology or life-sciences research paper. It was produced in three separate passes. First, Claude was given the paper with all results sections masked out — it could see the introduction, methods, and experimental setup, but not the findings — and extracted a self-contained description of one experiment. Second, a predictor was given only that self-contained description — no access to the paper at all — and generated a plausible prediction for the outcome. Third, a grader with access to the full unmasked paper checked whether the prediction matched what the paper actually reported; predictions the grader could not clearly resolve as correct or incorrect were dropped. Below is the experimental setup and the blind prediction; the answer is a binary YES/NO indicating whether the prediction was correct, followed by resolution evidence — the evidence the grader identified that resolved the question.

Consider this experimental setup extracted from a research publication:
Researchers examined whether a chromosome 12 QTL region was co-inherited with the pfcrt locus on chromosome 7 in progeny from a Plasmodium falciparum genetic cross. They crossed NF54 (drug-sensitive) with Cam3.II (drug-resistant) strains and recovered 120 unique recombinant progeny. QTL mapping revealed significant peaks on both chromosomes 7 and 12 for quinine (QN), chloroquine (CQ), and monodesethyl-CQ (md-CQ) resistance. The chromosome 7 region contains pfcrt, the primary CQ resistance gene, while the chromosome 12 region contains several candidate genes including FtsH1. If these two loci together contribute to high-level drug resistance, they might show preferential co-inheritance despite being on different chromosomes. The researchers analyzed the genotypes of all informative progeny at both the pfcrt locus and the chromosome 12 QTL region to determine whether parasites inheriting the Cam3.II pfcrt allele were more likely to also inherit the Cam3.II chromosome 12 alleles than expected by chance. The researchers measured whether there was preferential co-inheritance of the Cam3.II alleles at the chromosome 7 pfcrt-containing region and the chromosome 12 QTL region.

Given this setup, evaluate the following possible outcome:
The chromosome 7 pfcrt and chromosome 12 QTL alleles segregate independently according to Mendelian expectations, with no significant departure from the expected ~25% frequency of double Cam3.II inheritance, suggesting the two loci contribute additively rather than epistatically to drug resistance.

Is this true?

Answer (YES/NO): NO